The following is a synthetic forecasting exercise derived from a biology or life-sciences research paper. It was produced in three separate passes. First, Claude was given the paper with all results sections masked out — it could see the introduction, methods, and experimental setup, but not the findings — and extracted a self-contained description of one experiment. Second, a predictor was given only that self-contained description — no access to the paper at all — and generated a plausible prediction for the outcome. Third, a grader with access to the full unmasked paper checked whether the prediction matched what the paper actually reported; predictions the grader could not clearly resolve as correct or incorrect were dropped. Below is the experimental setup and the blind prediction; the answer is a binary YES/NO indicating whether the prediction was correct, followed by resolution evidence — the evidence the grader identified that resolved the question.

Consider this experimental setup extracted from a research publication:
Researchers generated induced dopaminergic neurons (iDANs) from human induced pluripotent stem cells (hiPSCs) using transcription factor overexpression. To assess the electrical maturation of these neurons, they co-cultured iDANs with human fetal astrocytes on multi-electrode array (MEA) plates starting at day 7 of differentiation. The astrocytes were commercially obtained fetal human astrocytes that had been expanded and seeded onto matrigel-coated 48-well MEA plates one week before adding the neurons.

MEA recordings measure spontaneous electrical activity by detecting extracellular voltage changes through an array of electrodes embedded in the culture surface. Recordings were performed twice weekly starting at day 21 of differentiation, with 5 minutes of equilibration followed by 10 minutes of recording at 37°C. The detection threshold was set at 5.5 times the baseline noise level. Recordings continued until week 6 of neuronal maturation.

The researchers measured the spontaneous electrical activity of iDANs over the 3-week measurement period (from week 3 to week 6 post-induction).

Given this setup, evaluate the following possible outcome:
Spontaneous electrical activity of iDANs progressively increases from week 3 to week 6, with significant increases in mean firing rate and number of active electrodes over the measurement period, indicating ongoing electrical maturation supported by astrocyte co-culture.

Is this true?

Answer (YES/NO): YES